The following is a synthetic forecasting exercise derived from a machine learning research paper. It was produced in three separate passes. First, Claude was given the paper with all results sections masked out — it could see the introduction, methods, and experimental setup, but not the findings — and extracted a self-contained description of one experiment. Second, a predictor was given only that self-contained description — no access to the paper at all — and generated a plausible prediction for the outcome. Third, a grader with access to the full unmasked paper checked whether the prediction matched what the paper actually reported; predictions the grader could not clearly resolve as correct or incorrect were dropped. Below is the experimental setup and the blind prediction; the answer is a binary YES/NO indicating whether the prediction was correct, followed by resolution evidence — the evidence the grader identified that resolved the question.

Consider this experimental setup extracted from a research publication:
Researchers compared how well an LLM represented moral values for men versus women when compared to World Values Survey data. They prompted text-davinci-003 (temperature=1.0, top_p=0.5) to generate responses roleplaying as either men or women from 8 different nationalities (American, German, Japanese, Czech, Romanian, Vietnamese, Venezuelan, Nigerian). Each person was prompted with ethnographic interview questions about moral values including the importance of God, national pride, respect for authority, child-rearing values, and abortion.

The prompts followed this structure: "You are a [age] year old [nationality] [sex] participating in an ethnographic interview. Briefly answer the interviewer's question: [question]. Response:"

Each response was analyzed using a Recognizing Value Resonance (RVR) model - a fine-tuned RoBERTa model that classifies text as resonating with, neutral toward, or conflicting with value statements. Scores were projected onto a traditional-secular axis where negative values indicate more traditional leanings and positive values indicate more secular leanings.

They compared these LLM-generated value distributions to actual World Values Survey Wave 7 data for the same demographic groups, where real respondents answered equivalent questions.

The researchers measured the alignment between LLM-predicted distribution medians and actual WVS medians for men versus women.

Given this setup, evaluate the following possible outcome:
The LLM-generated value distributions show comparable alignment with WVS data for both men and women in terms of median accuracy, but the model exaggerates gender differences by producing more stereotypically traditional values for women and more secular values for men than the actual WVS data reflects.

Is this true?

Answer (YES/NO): NO